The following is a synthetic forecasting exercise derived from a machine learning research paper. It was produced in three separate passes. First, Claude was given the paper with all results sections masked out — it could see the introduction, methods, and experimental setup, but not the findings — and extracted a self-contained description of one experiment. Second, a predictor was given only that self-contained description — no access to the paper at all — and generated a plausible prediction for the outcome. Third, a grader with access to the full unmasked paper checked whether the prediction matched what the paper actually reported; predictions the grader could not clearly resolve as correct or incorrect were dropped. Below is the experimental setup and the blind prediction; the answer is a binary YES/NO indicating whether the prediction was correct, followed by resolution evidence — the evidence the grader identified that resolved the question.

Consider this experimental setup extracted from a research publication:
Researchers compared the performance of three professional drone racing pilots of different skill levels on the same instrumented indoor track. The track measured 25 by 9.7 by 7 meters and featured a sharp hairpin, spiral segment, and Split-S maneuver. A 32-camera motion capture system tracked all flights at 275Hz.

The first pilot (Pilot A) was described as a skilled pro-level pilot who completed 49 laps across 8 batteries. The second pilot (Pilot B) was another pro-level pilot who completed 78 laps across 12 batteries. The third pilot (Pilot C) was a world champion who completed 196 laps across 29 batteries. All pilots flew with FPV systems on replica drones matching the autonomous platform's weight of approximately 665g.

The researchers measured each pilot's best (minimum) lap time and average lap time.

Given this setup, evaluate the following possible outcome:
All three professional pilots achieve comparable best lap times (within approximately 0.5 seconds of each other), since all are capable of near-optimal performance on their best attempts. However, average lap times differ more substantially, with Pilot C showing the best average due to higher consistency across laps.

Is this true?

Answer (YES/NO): NO